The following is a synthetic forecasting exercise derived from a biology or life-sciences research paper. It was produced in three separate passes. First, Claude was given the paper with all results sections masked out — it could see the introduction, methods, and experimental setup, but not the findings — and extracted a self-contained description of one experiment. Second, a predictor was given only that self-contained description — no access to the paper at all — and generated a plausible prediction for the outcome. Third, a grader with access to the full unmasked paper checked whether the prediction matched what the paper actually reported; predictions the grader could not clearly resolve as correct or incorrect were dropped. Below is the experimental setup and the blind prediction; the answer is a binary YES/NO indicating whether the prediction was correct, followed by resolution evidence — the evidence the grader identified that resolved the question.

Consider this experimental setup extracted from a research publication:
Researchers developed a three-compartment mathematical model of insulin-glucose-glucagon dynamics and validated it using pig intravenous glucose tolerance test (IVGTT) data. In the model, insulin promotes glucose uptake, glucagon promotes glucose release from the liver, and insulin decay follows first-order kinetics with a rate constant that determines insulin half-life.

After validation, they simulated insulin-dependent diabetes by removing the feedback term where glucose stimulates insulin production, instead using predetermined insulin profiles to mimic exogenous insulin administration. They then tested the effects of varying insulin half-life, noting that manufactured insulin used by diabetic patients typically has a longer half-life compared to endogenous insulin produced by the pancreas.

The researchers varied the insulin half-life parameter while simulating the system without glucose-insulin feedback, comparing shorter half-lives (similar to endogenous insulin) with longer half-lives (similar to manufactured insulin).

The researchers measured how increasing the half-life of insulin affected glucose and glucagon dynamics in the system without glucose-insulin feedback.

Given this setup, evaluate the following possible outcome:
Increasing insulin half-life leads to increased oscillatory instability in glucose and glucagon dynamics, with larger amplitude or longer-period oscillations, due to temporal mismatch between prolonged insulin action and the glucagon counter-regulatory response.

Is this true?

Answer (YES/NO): NO